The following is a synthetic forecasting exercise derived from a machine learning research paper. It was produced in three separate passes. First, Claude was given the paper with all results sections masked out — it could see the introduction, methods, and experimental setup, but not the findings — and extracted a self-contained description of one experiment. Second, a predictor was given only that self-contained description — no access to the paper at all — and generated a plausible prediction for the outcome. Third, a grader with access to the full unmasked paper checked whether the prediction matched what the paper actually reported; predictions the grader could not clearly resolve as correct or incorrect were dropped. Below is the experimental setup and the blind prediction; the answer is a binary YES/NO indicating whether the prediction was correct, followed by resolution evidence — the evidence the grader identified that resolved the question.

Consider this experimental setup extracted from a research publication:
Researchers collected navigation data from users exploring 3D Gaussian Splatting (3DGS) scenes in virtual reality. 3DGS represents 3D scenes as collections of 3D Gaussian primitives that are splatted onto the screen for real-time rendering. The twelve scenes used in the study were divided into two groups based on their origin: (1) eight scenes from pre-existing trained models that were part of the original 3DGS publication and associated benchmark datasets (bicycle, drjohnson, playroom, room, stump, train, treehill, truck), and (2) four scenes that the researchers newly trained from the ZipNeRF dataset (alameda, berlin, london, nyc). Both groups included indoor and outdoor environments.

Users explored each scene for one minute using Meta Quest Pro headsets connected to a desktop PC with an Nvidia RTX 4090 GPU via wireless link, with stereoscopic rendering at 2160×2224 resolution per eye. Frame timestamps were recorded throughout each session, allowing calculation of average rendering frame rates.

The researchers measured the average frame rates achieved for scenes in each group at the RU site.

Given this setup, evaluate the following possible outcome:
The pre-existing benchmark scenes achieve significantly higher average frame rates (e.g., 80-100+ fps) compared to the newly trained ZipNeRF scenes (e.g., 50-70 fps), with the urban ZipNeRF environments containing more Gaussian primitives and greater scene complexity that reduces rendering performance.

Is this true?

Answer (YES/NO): NO